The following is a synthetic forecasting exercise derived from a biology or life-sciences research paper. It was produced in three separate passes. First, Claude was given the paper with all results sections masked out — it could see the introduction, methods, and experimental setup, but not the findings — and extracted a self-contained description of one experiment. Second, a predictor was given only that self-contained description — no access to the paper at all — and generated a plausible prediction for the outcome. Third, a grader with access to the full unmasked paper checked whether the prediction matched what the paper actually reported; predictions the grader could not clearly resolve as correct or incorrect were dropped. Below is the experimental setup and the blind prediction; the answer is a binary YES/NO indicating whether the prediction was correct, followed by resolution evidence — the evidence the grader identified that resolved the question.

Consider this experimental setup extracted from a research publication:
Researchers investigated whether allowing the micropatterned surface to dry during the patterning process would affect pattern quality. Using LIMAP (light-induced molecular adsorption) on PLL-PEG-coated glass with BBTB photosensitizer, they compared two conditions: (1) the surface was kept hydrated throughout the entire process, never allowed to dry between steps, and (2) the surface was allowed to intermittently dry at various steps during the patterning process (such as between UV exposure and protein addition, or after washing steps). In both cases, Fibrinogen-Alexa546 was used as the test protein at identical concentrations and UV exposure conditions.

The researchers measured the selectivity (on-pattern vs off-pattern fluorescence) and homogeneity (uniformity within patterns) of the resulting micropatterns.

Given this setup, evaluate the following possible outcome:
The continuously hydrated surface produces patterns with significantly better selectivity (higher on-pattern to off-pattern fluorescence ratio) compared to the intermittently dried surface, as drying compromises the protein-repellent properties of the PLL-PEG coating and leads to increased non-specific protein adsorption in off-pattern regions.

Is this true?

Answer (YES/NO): YES